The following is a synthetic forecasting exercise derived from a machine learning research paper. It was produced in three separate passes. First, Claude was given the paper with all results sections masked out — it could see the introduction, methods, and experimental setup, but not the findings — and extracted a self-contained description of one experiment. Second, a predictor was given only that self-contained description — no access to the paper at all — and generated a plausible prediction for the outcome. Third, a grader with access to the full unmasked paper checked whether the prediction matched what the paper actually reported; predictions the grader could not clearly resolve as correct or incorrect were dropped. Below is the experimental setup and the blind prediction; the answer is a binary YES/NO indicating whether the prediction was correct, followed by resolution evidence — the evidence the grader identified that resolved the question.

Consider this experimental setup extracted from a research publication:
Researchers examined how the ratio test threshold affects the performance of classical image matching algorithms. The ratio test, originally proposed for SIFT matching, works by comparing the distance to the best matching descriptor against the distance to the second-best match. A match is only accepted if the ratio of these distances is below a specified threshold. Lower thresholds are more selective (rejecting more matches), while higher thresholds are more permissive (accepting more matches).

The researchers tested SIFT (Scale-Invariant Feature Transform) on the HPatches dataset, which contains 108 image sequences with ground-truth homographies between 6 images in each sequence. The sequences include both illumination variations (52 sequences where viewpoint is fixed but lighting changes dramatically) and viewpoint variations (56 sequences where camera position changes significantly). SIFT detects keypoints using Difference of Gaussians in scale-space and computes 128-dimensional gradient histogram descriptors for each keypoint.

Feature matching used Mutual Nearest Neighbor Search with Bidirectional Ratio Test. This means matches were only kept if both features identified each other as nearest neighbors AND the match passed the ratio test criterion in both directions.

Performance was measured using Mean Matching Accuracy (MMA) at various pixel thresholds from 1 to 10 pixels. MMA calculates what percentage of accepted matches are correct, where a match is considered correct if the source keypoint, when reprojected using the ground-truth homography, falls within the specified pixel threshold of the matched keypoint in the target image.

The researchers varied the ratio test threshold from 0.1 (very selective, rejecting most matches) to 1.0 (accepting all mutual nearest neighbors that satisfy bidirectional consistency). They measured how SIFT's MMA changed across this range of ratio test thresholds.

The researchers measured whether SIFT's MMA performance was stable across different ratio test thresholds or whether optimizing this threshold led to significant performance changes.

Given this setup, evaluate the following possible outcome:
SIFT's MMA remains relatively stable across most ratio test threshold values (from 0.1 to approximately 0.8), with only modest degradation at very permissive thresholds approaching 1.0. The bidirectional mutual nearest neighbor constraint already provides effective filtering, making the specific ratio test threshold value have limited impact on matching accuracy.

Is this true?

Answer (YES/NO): NO